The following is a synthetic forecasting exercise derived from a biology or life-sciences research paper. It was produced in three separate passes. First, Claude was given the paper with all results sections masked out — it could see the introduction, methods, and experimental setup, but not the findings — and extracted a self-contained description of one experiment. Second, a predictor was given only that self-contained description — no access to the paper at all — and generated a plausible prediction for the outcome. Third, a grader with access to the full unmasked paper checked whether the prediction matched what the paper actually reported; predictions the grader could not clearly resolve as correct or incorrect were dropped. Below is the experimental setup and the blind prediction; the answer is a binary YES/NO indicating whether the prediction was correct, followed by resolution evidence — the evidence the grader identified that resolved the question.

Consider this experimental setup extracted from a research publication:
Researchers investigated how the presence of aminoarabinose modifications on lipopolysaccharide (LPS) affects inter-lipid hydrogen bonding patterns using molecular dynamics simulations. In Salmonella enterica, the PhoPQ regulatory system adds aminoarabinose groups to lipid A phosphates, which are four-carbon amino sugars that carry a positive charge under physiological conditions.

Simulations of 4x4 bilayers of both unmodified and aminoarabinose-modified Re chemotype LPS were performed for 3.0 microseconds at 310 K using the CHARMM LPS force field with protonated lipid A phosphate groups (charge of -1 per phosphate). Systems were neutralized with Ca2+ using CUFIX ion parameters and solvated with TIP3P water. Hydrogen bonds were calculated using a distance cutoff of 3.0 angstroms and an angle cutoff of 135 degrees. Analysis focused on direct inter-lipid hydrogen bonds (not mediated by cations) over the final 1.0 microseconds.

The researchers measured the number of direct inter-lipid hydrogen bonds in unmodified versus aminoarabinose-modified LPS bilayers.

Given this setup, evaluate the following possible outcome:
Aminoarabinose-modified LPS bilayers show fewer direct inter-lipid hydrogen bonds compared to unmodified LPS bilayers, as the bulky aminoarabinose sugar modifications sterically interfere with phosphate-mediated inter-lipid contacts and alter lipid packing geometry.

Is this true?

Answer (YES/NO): NO